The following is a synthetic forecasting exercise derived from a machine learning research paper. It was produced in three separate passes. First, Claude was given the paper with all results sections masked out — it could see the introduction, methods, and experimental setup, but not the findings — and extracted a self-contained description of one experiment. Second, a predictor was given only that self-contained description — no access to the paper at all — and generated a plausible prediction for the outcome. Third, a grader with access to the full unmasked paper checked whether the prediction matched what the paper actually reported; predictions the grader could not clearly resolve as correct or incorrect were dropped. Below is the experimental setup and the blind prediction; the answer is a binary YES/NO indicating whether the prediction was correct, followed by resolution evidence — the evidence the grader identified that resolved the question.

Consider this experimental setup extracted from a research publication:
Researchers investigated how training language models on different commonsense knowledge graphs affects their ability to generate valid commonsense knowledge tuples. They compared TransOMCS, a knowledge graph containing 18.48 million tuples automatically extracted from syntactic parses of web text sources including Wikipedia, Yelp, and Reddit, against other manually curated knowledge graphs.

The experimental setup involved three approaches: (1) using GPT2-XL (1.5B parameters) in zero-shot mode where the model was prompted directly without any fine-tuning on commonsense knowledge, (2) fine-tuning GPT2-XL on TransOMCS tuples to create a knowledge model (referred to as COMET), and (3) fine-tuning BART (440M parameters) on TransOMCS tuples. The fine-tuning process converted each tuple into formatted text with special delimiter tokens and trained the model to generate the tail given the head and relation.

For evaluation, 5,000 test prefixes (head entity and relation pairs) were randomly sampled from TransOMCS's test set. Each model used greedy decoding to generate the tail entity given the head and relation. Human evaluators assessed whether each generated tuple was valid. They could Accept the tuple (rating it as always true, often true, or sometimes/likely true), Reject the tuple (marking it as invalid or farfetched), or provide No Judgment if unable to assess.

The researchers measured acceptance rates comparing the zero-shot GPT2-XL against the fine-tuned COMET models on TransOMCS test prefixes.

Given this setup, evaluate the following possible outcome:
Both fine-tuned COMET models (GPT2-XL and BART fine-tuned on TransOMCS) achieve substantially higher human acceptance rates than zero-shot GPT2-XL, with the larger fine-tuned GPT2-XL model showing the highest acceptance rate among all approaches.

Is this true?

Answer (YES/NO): NO